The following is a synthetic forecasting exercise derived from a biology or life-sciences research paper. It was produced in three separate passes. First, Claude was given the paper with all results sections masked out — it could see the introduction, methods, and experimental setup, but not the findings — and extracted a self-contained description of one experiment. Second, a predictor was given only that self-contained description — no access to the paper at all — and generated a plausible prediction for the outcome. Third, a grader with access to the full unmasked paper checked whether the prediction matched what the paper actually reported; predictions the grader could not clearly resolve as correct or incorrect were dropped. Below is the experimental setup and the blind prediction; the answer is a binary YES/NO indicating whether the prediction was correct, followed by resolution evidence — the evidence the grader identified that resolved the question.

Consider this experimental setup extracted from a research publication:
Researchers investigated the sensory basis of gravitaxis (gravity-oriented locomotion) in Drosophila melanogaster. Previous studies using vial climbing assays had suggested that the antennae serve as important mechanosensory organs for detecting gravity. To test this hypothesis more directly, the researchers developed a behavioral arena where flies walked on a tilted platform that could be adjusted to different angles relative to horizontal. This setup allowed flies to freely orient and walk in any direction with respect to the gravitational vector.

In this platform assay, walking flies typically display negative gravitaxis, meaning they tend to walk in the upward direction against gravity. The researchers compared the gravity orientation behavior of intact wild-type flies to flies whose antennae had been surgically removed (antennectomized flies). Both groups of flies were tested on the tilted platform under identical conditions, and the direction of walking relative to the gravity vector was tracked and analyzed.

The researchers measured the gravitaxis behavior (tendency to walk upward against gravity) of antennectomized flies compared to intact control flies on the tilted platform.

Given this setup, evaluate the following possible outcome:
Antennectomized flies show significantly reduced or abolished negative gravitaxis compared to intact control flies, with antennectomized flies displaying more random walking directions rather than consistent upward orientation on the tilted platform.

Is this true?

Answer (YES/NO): NO